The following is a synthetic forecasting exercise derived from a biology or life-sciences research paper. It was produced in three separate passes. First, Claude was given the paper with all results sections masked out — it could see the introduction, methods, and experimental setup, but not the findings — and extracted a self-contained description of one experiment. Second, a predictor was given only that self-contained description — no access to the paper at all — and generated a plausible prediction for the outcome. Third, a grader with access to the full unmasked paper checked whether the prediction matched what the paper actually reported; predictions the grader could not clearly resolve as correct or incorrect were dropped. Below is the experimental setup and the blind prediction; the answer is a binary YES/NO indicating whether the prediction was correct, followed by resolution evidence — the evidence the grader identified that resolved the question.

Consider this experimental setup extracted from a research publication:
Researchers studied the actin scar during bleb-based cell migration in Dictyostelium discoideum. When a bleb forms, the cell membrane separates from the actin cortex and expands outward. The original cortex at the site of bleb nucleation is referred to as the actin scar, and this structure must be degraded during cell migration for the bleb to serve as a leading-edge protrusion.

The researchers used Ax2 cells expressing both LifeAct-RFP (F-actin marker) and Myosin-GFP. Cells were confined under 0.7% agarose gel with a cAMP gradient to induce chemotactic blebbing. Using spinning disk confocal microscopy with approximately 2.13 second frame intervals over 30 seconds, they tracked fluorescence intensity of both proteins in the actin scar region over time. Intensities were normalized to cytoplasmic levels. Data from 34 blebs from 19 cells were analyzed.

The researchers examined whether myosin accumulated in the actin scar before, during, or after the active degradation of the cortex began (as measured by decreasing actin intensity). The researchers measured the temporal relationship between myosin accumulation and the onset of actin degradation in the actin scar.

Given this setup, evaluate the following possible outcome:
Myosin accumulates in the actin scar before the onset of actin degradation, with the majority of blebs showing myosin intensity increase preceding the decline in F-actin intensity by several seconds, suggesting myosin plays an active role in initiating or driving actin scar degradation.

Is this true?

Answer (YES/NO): NO